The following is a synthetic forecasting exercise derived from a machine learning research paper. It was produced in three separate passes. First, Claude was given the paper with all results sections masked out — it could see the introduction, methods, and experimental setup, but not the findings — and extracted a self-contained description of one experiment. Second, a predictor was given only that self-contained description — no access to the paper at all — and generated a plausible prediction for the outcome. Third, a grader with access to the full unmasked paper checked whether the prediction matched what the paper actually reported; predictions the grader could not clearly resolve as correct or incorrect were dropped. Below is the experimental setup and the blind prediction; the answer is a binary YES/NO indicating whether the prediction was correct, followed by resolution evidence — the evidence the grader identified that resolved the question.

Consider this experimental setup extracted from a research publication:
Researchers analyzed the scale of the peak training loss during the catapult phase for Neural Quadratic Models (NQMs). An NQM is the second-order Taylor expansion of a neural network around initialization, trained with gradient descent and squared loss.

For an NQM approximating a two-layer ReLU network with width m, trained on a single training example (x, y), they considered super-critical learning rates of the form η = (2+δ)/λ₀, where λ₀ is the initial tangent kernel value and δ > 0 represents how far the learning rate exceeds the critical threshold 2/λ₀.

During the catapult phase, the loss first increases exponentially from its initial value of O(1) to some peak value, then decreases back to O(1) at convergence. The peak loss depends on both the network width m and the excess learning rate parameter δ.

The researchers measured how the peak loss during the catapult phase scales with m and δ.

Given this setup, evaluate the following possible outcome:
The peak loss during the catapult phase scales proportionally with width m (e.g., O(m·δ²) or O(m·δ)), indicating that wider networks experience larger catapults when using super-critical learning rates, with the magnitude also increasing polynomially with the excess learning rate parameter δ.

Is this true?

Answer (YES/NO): YES